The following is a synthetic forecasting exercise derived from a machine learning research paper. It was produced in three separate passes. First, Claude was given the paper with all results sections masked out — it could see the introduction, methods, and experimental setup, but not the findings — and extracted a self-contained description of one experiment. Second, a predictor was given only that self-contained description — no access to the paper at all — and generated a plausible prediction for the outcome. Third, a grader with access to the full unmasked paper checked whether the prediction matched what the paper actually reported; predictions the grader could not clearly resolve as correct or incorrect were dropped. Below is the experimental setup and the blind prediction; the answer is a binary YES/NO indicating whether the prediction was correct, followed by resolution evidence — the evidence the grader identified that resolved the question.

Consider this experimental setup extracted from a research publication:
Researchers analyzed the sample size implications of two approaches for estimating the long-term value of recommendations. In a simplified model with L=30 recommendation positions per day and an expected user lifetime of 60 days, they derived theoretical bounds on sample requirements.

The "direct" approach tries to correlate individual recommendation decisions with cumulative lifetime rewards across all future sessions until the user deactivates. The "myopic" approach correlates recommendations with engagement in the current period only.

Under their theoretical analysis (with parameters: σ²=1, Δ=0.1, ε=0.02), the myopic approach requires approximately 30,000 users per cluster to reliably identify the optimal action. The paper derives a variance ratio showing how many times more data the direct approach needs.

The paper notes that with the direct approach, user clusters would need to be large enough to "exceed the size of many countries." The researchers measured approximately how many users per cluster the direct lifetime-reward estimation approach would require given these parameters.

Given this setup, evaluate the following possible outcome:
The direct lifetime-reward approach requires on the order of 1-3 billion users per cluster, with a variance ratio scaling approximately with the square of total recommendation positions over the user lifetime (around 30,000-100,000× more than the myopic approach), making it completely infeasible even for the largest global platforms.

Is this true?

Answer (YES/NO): NO